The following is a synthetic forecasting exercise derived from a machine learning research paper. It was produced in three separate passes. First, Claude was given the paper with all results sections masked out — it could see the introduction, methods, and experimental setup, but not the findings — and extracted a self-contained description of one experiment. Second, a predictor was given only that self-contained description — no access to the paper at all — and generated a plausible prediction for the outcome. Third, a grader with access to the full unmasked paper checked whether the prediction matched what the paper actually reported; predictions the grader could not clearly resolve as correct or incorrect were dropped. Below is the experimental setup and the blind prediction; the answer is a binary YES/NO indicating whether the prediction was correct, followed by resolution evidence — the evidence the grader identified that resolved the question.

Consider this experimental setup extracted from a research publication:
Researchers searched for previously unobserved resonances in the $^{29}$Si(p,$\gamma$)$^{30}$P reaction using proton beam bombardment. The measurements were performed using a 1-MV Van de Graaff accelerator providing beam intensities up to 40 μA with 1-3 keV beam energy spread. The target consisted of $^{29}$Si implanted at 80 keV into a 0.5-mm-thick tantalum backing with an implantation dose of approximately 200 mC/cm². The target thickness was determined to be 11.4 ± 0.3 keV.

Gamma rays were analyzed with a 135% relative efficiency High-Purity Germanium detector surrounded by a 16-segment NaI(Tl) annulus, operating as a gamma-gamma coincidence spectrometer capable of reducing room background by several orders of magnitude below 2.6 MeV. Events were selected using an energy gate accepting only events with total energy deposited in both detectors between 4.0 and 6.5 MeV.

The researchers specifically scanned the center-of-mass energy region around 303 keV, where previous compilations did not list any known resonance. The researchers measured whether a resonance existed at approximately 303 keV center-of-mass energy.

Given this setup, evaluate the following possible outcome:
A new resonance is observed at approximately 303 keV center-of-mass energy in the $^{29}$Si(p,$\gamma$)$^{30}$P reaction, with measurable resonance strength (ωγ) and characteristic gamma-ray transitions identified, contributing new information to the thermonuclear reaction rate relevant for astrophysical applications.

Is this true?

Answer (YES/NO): YES